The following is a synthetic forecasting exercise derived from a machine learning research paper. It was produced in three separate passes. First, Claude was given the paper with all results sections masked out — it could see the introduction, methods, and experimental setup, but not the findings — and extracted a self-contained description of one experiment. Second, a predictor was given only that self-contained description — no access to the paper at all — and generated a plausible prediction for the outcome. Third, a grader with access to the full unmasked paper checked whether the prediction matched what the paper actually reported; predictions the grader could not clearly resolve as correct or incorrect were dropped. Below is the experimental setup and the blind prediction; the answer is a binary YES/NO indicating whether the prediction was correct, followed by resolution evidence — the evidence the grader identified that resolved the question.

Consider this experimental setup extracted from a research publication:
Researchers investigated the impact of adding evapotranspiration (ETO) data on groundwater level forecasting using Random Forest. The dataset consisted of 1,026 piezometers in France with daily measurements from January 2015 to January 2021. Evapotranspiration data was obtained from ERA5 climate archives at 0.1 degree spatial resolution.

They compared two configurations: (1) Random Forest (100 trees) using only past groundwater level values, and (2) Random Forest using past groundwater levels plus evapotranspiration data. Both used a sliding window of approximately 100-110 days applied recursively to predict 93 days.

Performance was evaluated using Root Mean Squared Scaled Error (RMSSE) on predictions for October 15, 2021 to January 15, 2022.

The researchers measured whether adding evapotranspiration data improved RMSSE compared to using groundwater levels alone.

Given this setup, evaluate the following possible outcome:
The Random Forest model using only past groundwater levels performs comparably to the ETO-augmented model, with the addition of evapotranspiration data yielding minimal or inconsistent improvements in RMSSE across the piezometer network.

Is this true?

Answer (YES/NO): NO